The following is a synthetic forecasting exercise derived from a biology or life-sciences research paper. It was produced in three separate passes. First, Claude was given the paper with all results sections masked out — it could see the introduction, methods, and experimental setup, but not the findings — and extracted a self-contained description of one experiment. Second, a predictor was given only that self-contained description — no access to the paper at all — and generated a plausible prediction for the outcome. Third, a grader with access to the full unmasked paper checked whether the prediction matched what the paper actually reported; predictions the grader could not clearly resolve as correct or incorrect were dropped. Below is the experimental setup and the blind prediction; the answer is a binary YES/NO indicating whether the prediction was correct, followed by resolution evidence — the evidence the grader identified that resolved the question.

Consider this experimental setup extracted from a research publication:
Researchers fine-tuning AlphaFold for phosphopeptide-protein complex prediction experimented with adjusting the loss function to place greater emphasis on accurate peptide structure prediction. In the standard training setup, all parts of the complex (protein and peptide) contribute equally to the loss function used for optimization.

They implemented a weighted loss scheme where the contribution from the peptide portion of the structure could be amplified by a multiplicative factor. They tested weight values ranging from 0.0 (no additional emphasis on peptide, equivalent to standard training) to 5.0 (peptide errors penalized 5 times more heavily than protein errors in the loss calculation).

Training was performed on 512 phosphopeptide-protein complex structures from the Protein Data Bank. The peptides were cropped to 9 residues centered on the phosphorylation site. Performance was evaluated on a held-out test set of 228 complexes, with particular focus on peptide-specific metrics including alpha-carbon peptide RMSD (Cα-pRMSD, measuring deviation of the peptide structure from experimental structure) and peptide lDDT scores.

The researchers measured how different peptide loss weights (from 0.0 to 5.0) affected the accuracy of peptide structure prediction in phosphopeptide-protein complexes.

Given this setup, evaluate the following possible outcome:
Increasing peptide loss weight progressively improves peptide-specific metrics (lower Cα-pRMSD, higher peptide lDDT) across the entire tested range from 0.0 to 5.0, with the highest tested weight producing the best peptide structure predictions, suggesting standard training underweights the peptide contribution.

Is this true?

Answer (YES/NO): NO